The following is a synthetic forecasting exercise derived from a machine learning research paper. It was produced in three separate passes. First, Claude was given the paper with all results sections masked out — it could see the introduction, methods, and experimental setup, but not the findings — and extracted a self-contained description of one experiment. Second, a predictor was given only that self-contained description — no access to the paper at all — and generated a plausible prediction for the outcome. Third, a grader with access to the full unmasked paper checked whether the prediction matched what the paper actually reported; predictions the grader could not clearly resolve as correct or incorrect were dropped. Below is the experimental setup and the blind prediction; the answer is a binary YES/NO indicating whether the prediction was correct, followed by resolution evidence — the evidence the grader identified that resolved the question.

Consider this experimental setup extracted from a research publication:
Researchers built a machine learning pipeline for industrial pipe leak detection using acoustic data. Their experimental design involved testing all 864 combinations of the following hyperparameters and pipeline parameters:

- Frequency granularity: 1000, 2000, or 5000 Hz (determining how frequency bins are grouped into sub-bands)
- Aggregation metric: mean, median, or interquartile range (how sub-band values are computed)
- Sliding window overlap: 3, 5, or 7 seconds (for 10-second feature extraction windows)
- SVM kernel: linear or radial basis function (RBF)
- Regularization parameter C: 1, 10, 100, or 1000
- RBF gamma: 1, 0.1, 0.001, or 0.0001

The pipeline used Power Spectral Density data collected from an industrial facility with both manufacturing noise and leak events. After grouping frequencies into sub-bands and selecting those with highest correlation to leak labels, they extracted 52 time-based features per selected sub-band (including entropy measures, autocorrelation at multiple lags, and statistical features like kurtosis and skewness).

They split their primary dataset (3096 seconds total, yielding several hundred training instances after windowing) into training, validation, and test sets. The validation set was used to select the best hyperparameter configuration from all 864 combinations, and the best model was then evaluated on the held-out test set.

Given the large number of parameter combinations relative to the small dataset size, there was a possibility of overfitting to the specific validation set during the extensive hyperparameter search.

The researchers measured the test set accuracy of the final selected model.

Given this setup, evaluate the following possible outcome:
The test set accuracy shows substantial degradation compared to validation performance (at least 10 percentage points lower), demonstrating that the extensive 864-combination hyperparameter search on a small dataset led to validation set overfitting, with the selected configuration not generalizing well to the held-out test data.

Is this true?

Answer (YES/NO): NO